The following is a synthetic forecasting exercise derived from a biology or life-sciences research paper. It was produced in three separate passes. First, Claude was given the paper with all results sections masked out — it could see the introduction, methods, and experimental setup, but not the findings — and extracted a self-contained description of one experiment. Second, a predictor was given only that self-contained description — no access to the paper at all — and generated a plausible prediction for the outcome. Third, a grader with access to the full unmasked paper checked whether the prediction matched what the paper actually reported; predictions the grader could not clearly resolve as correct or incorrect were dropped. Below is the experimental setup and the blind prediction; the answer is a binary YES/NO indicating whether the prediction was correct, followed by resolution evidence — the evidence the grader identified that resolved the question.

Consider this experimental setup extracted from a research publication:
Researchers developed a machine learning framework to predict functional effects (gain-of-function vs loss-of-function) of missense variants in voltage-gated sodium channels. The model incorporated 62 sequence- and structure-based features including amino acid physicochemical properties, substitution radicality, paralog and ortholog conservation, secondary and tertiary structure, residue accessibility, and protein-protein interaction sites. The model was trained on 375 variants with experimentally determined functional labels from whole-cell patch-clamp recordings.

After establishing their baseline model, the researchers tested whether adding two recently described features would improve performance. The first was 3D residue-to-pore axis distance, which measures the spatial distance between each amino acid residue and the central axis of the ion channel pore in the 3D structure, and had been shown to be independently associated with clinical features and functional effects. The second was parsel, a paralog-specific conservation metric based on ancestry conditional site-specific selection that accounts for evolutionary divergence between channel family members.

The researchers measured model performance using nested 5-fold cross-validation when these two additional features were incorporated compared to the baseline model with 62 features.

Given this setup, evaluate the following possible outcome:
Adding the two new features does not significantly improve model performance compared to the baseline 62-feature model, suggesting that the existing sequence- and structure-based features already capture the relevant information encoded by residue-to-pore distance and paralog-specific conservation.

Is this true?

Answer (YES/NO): YES